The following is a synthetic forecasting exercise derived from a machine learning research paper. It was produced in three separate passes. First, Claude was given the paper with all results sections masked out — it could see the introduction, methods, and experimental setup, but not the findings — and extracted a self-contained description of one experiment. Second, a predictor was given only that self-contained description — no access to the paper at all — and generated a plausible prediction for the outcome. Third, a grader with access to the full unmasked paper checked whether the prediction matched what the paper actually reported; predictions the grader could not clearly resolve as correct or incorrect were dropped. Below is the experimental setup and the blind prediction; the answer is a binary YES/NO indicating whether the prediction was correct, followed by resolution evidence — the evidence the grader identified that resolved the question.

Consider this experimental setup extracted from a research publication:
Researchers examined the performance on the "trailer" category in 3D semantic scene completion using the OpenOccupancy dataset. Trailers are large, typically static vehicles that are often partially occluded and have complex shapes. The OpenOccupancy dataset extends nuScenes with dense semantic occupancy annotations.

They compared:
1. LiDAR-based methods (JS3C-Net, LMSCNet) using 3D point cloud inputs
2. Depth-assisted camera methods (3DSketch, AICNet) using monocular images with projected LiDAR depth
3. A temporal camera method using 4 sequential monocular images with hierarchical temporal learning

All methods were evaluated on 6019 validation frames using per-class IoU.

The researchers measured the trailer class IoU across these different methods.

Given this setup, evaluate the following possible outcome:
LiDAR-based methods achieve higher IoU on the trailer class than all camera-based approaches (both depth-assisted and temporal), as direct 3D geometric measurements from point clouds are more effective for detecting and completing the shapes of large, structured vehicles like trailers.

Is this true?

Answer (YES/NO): YES